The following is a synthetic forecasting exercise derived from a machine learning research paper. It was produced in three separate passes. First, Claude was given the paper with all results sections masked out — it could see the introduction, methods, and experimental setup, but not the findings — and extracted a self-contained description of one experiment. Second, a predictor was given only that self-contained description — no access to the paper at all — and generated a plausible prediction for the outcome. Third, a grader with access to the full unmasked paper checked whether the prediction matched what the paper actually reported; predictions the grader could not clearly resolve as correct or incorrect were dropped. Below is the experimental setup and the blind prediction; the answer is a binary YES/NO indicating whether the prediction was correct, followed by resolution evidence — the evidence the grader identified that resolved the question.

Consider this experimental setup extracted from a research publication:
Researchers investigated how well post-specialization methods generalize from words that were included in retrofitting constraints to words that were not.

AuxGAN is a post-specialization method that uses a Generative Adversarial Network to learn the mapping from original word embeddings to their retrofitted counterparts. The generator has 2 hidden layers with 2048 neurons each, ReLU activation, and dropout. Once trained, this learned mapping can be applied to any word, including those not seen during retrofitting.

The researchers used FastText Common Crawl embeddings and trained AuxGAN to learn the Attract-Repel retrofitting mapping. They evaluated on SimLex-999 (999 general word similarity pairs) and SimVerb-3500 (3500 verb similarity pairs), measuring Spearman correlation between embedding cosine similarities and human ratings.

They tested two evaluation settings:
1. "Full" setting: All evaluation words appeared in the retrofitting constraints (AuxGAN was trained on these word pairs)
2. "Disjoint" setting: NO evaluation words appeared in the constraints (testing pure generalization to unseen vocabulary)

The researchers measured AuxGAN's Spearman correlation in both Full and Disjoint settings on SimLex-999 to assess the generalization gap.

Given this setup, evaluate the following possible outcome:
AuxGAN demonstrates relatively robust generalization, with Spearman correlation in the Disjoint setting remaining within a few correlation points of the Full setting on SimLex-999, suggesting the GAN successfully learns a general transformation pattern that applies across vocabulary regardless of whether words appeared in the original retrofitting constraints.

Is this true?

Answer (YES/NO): NO